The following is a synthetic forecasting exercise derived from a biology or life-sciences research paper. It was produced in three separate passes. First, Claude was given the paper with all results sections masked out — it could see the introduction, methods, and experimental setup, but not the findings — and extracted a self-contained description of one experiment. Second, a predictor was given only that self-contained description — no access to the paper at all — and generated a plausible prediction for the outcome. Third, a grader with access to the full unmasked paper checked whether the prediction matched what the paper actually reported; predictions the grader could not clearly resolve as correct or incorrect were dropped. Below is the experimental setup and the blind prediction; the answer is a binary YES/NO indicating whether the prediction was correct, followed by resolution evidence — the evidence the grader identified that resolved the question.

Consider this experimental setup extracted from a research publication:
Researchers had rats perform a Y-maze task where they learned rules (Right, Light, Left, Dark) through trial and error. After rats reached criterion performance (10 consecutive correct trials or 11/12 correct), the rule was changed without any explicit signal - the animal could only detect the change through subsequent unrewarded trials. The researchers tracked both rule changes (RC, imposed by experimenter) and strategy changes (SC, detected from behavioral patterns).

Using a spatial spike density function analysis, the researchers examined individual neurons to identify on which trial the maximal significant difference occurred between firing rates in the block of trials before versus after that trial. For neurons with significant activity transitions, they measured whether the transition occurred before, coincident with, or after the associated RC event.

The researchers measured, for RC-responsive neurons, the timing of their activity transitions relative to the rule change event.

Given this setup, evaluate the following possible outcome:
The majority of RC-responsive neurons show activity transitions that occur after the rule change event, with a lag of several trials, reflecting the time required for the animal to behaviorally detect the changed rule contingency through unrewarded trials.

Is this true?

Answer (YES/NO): YES